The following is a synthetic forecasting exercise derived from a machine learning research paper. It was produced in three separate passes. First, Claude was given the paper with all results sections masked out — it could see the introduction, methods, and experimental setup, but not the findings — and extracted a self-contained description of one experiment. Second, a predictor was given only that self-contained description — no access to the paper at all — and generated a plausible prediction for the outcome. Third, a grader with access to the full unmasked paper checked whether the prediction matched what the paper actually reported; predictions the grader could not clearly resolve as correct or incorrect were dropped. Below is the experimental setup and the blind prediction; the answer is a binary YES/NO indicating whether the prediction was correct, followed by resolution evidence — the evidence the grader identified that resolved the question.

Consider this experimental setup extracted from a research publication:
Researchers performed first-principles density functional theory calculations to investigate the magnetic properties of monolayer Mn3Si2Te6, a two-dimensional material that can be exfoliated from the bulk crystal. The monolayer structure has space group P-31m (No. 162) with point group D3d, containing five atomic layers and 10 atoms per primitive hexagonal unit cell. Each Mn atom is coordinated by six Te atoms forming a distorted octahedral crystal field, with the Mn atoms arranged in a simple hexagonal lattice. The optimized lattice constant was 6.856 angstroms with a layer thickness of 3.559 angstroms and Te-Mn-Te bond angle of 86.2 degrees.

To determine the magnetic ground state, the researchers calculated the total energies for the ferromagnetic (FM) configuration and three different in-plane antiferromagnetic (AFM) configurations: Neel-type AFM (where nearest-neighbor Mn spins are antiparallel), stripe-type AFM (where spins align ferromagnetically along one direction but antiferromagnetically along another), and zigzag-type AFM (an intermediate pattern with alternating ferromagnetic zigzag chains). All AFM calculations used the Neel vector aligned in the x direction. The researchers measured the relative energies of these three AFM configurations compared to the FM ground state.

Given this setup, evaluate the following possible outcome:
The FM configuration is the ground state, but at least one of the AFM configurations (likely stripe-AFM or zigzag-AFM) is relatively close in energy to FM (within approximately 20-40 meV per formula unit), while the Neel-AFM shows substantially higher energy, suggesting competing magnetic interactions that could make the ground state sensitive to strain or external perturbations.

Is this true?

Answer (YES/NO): YES